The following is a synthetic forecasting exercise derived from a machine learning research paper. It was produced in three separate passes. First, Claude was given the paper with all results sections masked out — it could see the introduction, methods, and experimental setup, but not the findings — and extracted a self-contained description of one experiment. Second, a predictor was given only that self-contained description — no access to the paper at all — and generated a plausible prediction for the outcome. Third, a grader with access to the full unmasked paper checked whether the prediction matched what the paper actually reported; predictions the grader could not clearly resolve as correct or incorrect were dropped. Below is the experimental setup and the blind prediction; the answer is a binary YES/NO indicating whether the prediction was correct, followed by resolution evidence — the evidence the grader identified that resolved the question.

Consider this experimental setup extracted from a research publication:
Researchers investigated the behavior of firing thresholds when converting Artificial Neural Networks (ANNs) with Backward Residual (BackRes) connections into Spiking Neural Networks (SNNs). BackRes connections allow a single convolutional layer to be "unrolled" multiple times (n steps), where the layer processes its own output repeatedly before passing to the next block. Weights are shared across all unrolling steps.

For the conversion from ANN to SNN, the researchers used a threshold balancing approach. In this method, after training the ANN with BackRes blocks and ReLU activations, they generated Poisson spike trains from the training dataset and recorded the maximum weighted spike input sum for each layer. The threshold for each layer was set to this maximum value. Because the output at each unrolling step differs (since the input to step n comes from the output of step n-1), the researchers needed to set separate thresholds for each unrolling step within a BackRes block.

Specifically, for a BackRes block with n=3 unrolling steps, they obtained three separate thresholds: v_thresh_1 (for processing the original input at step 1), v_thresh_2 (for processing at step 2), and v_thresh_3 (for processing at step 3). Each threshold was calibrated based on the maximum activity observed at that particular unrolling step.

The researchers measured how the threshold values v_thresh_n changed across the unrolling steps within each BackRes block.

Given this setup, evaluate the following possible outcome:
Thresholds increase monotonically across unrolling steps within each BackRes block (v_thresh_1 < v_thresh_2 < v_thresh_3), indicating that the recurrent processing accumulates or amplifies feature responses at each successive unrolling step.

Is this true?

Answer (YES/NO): YES